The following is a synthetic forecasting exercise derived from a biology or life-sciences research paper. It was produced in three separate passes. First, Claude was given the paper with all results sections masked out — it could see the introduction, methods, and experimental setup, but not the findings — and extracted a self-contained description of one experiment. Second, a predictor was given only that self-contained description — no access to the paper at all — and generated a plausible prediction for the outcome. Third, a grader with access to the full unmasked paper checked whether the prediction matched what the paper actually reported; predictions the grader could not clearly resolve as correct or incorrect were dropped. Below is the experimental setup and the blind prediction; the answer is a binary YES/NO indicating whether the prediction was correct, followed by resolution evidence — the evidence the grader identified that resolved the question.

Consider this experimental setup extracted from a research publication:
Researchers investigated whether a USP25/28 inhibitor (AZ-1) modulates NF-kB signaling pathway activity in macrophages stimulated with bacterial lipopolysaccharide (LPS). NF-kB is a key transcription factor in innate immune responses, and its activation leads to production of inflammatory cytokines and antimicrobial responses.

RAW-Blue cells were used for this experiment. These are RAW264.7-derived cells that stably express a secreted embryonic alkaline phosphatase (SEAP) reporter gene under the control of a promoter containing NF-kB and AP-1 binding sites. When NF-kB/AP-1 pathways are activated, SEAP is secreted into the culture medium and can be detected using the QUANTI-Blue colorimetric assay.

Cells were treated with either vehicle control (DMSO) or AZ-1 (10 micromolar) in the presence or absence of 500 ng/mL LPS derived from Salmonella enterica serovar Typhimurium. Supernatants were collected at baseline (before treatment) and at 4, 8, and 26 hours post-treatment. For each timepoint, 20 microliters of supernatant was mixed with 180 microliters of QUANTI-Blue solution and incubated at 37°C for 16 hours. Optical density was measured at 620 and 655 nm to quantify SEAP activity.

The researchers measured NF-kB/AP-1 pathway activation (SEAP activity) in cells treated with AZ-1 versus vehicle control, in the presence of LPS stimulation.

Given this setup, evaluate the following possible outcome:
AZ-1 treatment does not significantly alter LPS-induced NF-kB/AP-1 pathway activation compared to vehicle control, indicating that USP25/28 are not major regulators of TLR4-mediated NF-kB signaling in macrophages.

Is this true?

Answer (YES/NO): NO